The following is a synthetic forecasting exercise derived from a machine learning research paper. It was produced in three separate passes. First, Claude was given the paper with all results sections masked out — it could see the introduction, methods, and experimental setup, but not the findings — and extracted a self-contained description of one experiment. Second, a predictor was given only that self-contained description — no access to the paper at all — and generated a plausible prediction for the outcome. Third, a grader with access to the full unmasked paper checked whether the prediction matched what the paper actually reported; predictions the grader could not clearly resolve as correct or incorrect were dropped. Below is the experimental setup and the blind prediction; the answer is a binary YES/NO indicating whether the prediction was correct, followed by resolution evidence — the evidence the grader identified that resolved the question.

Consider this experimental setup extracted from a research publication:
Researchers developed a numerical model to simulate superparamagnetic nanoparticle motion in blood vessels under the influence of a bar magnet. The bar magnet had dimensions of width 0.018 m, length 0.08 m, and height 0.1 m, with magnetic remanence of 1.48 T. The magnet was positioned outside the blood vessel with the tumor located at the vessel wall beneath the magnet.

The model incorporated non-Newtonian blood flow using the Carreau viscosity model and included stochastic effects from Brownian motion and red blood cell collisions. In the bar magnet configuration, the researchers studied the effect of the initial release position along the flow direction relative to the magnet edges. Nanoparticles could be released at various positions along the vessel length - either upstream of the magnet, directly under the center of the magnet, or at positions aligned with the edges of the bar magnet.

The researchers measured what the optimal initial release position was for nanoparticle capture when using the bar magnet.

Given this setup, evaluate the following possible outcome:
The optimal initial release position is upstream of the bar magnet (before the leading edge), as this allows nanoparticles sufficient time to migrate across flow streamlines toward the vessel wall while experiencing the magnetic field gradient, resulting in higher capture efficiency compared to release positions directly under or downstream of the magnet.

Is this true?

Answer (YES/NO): NO